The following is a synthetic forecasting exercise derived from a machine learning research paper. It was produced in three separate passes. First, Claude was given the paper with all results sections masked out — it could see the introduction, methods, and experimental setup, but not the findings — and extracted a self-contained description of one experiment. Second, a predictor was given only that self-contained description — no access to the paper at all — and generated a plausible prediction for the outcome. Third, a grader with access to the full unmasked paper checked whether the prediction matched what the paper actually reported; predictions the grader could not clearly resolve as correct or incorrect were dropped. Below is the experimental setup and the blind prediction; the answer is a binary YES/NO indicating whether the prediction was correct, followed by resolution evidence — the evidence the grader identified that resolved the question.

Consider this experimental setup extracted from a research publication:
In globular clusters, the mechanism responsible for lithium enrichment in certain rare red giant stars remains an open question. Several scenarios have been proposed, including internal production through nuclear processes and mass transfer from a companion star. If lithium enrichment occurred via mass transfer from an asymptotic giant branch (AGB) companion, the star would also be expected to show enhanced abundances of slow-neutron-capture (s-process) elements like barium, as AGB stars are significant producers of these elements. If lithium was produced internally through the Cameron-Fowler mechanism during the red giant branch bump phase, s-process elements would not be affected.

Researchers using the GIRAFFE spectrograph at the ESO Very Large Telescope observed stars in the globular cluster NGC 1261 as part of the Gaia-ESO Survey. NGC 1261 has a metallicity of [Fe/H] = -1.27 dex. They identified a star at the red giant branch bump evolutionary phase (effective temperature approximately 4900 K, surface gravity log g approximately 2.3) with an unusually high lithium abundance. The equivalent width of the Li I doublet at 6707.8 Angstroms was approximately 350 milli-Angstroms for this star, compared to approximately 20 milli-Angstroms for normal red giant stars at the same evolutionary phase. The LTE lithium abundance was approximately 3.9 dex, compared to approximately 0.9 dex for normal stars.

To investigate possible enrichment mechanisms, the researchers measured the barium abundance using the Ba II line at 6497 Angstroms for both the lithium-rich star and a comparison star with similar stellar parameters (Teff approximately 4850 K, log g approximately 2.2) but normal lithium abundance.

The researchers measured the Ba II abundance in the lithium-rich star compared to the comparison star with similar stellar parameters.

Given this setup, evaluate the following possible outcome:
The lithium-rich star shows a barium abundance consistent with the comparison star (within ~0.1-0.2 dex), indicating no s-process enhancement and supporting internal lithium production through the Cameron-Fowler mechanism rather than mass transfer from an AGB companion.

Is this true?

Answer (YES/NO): NO